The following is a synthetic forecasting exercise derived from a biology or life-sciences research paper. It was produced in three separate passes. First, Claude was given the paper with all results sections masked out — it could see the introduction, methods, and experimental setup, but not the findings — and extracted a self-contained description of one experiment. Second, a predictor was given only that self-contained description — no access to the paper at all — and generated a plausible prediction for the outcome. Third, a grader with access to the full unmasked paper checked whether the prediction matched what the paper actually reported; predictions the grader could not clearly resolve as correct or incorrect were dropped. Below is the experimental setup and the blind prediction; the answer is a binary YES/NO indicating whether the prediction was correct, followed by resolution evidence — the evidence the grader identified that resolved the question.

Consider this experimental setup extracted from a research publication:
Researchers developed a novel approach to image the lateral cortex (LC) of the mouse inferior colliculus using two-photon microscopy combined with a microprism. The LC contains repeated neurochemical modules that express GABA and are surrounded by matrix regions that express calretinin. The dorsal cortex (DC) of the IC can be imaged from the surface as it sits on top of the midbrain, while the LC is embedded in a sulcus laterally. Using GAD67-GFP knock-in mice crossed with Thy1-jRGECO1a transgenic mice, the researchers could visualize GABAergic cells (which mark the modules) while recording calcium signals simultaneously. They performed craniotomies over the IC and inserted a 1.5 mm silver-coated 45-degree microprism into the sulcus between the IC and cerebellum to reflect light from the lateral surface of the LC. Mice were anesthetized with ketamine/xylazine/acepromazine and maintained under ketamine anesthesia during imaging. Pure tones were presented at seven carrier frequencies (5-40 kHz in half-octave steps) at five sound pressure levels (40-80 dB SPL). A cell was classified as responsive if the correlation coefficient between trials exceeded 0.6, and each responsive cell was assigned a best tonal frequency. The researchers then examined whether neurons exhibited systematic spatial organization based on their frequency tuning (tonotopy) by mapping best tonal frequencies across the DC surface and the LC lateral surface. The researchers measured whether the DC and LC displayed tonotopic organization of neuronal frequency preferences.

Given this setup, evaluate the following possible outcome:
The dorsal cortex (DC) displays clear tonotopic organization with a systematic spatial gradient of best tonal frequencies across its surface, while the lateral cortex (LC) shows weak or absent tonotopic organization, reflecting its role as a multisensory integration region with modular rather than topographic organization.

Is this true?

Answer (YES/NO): YES